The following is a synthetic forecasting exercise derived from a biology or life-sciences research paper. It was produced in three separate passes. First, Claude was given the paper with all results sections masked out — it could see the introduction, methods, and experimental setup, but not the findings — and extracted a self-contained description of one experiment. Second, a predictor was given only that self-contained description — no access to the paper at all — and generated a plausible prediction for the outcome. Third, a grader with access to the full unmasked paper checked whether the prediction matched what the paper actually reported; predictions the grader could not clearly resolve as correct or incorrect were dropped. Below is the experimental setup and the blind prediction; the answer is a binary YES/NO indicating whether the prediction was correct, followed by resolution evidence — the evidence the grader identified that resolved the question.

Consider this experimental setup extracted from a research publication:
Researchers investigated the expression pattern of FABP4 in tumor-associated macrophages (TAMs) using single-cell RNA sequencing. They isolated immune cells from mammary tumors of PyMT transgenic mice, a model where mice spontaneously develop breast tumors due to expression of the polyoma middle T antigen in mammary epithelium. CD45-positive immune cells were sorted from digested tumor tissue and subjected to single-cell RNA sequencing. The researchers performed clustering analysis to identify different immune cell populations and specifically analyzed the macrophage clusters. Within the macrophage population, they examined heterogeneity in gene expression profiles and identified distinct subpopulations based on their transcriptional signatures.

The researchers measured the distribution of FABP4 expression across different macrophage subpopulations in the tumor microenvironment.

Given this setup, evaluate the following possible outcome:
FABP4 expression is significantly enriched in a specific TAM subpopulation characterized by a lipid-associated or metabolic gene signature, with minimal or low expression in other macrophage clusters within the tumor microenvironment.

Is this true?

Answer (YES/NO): YES